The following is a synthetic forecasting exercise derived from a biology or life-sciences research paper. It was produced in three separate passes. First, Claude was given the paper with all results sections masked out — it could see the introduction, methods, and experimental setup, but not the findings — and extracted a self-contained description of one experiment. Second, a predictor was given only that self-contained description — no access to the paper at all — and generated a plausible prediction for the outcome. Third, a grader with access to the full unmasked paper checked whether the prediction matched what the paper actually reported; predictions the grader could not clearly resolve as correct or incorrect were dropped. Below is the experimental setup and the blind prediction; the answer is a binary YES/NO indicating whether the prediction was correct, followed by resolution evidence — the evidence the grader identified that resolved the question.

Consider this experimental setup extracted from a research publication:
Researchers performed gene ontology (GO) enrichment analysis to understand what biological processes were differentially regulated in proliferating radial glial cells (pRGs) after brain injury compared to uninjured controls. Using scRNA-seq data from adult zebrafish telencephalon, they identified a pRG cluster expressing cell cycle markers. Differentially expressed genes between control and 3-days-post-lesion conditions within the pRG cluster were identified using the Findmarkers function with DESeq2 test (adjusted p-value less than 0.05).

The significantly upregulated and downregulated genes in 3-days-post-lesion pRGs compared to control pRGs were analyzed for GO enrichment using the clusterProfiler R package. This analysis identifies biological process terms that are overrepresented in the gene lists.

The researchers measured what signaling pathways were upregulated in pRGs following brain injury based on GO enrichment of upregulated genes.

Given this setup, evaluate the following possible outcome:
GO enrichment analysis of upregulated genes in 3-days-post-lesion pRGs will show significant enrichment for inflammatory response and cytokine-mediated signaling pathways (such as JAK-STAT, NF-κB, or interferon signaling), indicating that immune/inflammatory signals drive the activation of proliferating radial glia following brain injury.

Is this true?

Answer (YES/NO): YES